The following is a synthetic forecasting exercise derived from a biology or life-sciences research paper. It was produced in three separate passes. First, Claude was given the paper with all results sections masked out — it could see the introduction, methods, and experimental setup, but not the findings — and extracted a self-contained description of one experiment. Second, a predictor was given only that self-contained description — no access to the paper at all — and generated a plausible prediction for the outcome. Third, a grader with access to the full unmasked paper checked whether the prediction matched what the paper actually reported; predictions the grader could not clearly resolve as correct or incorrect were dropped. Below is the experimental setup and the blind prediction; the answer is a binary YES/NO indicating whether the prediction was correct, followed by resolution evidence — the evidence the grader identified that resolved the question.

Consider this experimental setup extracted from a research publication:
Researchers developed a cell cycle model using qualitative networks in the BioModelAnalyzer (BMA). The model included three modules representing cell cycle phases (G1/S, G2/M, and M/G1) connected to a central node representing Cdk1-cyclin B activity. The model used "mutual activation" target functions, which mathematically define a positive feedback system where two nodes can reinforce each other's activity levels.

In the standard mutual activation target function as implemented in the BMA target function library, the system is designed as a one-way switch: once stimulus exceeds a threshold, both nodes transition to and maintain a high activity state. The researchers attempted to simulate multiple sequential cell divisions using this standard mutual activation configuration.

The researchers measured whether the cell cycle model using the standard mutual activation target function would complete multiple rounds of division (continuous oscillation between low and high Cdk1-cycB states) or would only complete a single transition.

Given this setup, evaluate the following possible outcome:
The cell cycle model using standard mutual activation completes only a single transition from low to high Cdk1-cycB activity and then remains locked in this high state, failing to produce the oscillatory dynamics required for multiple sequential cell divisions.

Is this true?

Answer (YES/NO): YES